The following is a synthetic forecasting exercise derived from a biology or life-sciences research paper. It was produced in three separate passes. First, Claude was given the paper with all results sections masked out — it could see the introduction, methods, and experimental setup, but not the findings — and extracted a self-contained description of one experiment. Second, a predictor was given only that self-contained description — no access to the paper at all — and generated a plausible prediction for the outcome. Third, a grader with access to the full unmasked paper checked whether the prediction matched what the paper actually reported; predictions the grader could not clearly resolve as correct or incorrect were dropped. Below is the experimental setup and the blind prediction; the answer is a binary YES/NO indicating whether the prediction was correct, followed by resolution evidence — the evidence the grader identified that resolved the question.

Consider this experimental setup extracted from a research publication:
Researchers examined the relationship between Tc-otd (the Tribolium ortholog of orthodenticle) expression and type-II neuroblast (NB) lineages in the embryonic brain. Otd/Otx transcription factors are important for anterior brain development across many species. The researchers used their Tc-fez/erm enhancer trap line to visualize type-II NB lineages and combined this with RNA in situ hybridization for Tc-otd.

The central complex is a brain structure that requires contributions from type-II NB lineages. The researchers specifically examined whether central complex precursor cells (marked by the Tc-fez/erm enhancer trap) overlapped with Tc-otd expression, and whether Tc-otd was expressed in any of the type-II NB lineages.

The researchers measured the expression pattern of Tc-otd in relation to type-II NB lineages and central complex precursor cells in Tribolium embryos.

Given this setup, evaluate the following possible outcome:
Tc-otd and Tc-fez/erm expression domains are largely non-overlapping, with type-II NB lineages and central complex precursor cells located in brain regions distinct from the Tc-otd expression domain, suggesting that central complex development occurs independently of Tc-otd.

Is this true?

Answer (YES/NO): NO